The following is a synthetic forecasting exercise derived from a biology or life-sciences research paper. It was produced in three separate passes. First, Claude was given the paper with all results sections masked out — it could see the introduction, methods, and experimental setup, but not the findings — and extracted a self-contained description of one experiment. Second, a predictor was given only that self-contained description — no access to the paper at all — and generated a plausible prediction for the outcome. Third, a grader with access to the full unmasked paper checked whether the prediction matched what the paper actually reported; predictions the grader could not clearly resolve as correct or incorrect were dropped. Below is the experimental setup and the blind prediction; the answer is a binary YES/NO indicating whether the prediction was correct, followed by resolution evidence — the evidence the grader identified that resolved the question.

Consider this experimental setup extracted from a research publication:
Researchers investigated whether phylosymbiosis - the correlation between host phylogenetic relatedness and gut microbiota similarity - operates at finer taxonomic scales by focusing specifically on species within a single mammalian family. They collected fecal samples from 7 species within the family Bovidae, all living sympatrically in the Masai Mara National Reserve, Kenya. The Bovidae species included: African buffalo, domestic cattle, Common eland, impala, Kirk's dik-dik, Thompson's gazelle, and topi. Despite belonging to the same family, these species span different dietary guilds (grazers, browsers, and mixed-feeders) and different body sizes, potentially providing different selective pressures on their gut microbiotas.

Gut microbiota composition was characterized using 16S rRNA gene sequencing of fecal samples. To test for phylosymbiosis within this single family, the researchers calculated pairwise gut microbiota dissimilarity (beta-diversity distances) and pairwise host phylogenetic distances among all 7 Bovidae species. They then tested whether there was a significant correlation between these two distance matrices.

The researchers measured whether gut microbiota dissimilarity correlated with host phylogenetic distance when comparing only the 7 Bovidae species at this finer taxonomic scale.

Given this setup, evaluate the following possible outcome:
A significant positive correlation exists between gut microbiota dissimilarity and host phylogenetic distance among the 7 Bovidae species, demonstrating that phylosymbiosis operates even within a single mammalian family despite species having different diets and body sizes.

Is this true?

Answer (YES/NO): NO